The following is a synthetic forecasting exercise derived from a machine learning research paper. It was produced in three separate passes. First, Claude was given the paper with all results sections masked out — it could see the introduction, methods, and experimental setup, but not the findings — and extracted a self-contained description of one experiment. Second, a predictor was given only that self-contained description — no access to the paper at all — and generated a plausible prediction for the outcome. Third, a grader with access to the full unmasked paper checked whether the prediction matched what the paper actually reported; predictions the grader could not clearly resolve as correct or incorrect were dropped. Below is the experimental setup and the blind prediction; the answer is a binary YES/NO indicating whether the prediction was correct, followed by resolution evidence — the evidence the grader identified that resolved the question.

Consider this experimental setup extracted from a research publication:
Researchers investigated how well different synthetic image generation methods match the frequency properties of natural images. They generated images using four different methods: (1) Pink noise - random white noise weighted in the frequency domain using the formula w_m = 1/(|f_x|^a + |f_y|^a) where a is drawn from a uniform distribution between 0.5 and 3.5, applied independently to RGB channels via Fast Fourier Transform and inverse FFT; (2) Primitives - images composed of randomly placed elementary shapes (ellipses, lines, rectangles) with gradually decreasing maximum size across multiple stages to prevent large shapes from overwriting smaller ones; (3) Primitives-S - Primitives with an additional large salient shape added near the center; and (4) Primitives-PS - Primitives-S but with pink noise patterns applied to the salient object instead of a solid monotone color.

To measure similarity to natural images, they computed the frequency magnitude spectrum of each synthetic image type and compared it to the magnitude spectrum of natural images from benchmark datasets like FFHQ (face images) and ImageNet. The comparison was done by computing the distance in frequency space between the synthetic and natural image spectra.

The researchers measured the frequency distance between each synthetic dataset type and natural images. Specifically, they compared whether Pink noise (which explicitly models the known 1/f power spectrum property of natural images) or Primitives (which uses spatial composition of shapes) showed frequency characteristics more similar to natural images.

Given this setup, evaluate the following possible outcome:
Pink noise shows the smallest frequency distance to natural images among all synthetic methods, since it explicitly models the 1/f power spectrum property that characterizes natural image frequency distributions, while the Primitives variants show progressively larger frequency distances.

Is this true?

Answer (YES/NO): NO